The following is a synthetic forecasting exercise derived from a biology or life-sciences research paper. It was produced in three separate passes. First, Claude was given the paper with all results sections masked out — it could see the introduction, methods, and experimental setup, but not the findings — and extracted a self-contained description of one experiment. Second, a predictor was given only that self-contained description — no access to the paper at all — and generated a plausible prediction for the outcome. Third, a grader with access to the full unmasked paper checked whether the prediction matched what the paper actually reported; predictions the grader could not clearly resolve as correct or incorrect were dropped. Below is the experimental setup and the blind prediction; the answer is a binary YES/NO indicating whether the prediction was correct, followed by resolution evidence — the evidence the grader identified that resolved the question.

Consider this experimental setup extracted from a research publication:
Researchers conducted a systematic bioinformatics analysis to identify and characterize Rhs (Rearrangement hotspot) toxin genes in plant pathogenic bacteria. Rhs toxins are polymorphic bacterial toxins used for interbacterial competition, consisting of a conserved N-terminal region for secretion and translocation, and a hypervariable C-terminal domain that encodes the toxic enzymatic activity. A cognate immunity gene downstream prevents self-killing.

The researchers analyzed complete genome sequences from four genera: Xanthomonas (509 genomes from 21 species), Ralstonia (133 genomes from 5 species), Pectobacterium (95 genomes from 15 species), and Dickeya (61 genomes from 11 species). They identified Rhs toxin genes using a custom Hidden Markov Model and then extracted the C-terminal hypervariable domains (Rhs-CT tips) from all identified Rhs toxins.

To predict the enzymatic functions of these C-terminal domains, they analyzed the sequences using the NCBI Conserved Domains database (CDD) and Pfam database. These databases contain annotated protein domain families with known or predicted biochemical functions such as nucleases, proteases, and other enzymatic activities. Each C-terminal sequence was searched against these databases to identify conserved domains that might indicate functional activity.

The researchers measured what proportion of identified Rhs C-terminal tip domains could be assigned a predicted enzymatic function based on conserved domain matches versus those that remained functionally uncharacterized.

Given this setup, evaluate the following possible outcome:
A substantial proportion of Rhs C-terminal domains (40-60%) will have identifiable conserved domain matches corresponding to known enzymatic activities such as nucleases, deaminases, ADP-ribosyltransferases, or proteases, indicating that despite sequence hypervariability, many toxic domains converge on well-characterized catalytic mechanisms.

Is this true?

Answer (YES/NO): NO